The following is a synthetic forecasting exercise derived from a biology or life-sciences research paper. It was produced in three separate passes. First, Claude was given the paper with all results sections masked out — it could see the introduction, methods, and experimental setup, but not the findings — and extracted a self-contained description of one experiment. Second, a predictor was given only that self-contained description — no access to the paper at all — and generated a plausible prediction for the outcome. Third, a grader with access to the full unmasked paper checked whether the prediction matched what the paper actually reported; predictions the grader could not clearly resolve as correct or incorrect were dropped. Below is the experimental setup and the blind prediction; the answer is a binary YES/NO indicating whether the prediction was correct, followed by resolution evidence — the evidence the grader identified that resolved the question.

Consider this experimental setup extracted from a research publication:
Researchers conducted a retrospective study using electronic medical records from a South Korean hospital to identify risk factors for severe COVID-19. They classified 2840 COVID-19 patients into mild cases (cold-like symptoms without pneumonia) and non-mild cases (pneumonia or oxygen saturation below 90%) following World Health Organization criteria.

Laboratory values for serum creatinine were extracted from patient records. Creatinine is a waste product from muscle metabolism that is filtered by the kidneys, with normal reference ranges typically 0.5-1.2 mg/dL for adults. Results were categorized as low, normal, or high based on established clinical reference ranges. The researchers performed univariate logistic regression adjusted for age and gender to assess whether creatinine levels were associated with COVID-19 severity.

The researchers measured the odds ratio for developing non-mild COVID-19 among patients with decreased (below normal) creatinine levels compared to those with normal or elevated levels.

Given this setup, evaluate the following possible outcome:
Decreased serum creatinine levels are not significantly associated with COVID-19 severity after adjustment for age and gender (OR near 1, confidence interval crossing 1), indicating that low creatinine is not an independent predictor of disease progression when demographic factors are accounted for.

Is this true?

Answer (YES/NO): NO